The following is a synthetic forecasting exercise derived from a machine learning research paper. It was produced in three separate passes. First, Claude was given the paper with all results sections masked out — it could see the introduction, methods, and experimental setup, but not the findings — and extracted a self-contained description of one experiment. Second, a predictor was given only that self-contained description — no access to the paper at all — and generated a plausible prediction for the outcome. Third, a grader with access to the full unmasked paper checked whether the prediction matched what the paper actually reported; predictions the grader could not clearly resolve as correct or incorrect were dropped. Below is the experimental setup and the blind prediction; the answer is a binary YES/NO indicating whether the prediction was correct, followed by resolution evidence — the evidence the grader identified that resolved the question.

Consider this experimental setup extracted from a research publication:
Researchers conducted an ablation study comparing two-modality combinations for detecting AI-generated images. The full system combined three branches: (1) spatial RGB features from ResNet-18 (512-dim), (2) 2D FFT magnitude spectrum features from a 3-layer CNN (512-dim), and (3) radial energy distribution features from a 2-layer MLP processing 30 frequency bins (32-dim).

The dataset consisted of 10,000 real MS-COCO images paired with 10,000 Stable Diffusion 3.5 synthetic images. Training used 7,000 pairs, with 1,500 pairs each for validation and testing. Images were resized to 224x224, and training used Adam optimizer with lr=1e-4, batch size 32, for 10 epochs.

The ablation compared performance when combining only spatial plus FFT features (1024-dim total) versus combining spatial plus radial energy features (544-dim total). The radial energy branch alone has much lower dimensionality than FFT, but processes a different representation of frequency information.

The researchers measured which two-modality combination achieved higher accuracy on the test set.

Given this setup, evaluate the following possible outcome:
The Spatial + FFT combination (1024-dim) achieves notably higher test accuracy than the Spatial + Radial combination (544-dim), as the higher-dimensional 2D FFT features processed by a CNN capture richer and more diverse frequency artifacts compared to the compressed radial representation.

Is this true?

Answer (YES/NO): YES